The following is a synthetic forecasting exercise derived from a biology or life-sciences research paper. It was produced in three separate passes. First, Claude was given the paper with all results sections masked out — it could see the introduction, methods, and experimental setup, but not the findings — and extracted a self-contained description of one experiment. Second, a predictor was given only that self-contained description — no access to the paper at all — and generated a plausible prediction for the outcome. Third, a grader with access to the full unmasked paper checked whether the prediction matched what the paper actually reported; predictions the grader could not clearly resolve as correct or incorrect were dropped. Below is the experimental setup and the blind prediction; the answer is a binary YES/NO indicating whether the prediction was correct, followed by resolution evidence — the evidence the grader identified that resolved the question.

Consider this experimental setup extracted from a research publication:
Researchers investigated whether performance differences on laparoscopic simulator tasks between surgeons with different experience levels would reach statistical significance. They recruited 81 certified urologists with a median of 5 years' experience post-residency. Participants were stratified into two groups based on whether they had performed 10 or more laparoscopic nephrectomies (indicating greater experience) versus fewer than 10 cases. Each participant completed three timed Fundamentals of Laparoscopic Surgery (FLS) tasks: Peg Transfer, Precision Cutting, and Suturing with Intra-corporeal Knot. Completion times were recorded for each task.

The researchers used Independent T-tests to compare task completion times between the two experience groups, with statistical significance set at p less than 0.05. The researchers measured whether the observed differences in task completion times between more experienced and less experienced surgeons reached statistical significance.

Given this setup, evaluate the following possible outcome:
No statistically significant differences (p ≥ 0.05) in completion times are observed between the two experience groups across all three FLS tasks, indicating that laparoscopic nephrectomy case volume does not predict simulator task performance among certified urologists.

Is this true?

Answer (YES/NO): YES